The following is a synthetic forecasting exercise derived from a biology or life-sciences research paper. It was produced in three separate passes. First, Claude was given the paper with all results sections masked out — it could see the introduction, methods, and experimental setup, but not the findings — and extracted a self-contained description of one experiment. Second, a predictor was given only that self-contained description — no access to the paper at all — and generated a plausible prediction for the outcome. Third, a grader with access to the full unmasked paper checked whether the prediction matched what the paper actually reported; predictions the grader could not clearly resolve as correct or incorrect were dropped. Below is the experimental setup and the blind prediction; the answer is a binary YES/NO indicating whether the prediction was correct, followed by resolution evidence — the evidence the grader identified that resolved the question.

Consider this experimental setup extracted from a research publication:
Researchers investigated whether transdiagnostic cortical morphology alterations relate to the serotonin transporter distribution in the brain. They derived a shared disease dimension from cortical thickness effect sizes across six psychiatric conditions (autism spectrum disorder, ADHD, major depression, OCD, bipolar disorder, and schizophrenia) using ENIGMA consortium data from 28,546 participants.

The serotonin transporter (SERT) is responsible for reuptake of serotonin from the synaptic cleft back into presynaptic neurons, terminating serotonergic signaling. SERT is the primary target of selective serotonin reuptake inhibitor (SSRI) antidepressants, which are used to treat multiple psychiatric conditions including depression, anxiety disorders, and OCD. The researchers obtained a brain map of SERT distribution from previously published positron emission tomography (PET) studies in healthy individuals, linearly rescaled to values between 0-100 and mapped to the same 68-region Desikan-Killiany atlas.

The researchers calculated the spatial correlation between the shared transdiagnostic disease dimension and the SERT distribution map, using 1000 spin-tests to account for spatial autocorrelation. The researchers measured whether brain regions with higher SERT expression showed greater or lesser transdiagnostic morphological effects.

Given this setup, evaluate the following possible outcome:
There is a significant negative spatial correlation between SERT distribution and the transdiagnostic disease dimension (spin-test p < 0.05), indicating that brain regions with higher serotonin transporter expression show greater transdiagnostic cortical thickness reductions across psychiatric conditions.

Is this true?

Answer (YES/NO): NO